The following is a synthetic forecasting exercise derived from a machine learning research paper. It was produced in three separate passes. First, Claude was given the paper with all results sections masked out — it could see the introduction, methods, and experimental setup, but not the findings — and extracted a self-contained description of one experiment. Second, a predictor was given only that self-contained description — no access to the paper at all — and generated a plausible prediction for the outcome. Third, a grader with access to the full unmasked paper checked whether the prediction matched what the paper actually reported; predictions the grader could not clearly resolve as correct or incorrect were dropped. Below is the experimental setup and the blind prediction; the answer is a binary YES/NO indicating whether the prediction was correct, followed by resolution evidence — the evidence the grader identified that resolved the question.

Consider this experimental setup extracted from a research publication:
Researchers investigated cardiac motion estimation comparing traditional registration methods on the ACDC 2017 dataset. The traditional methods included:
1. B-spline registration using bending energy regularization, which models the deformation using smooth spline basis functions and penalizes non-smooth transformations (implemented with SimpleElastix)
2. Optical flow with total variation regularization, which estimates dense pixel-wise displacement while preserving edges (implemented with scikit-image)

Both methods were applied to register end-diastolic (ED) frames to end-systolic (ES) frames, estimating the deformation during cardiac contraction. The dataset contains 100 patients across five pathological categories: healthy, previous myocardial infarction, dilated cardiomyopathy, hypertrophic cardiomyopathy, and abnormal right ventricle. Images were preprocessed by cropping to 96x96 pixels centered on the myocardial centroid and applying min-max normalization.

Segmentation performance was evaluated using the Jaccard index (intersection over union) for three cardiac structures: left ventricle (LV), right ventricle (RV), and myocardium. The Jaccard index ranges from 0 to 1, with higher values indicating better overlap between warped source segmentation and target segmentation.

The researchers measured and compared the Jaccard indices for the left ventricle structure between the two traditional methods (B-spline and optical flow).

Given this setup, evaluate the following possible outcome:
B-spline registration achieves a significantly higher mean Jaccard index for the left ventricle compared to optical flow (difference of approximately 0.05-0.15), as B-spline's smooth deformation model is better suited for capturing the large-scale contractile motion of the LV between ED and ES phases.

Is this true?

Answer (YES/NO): YES